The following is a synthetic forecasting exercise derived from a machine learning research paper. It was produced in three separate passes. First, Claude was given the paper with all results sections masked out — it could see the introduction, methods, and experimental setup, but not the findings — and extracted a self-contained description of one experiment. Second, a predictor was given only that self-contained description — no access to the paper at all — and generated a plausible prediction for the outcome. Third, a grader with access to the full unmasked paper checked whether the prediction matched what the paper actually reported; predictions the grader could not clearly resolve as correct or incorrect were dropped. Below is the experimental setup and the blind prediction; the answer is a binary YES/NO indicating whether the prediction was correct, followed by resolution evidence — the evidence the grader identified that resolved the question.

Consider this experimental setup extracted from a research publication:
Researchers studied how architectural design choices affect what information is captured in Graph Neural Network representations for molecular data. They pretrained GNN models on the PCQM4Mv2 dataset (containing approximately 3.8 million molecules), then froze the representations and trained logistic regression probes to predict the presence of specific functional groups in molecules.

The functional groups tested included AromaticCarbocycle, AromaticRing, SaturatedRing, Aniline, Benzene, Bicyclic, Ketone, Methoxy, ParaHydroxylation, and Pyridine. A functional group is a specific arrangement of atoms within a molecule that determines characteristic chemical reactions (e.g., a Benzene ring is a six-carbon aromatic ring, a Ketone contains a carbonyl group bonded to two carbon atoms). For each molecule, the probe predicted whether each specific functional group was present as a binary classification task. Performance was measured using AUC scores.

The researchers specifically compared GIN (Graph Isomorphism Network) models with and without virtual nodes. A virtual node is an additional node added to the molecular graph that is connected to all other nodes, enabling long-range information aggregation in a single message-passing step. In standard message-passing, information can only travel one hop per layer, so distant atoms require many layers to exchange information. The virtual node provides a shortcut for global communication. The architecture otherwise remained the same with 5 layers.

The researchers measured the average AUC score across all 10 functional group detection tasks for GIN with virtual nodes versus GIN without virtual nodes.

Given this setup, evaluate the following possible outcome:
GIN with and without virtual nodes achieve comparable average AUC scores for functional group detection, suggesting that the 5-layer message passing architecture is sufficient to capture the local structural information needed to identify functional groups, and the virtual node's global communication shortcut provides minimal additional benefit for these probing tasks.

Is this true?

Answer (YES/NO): NO